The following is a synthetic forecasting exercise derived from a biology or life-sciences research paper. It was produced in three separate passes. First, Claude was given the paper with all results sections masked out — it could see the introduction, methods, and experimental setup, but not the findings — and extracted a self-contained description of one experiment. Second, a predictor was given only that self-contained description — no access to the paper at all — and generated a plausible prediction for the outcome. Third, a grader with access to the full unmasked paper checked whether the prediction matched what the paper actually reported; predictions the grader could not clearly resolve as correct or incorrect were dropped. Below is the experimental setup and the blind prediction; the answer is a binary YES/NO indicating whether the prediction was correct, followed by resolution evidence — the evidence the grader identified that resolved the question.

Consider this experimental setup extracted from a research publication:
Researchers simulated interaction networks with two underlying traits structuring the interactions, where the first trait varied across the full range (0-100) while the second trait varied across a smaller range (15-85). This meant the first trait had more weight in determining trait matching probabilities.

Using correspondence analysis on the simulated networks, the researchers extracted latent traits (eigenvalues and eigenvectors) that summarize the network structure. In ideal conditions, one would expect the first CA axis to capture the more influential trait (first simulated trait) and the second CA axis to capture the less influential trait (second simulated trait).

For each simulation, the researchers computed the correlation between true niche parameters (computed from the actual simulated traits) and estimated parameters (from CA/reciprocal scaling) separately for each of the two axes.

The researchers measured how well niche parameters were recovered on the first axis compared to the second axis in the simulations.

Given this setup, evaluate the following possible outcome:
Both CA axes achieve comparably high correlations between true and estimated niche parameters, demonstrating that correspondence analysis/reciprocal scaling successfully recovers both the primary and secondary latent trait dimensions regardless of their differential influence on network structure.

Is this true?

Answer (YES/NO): NO